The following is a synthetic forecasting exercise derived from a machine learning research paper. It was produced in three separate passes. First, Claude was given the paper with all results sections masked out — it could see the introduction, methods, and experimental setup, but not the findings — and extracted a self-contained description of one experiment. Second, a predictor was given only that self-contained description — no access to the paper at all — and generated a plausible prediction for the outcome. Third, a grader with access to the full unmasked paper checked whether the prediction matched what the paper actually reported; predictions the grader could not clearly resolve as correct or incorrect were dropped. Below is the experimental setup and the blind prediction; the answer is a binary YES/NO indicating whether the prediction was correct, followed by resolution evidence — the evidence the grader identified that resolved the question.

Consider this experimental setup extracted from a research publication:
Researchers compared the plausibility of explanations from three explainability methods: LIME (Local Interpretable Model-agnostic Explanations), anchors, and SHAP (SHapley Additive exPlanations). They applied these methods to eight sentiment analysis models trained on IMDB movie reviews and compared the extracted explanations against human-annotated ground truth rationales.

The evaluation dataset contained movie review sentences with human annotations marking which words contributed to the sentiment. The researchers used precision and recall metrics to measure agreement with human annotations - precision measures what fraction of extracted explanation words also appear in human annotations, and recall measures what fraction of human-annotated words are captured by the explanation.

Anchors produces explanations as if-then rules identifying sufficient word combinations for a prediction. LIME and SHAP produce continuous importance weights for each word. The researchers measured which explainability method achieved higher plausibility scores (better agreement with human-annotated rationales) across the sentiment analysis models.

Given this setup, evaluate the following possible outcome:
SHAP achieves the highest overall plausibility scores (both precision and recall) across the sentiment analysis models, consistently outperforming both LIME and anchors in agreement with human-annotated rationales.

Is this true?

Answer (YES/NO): NO